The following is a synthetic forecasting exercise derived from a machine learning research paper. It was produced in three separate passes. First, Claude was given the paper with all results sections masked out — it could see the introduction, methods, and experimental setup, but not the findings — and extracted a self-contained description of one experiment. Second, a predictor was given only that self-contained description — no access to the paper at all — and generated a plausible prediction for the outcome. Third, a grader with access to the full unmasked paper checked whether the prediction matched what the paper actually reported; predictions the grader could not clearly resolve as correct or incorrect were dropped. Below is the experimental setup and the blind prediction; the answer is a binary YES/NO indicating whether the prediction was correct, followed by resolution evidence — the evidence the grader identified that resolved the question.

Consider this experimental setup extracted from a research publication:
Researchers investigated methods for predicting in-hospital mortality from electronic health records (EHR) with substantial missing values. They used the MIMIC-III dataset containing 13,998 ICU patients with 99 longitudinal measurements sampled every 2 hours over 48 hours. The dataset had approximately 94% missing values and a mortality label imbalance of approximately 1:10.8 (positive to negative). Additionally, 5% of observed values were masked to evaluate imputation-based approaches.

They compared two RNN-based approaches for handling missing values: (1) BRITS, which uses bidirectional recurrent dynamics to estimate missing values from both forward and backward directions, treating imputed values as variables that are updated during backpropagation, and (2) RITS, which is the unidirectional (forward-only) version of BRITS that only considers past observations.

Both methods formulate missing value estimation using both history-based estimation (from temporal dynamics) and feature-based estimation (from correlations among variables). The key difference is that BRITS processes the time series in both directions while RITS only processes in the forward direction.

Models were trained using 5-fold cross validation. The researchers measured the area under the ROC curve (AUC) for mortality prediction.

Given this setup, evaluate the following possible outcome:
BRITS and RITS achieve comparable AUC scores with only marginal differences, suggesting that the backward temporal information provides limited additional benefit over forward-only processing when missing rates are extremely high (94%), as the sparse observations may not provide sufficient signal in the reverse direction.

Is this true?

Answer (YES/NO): YES